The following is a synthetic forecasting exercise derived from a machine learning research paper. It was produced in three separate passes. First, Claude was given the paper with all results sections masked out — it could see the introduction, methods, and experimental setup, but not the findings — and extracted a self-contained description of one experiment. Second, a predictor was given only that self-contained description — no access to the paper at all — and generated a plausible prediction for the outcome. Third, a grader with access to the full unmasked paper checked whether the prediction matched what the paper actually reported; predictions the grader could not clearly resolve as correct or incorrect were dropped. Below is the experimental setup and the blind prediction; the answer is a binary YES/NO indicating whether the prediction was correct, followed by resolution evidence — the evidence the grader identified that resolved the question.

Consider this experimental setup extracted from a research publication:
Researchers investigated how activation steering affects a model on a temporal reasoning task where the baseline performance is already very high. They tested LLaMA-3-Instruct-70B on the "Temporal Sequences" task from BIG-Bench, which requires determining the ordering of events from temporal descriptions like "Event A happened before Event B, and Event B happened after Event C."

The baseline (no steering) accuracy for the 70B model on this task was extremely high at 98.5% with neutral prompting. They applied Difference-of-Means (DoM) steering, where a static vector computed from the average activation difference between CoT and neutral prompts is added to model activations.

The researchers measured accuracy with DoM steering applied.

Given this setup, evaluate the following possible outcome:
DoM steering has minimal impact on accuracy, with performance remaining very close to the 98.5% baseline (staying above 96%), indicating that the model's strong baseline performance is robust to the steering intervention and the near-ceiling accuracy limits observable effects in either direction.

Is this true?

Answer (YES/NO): YES